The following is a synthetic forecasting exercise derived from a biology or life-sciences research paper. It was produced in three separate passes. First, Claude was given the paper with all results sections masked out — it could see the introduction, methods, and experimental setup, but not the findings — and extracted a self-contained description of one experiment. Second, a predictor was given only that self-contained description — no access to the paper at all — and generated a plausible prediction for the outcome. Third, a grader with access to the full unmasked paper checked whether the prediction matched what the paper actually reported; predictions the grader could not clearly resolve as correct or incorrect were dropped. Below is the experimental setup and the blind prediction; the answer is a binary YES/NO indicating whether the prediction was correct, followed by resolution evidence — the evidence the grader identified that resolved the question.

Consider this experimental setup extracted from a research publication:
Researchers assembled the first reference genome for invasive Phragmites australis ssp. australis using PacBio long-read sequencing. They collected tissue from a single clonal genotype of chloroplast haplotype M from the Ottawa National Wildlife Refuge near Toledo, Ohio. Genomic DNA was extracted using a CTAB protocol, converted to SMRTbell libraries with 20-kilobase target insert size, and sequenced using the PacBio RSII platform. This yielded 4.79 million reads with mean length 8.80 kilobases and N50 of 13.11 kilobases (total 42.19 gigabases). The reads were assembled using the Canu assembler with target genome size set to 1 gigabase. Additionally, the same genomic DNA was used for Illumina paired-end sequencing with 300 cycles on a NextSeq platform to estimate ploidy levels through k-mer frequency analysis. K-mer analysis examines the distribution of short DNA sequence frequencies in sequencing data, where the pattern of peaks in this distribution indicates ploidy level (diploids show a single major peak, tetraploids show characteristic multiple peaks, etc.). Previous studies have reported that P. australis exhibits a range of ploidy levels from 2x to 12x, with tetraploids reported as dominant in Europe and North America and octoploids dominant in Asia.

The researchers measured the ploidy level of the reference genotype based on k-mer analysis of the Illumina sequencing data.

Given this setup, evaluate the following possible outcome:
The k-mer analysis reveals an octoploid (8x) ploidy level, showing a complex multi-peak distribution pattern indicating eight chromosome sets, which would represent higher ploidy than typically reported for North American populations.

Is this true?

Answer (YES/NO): NO